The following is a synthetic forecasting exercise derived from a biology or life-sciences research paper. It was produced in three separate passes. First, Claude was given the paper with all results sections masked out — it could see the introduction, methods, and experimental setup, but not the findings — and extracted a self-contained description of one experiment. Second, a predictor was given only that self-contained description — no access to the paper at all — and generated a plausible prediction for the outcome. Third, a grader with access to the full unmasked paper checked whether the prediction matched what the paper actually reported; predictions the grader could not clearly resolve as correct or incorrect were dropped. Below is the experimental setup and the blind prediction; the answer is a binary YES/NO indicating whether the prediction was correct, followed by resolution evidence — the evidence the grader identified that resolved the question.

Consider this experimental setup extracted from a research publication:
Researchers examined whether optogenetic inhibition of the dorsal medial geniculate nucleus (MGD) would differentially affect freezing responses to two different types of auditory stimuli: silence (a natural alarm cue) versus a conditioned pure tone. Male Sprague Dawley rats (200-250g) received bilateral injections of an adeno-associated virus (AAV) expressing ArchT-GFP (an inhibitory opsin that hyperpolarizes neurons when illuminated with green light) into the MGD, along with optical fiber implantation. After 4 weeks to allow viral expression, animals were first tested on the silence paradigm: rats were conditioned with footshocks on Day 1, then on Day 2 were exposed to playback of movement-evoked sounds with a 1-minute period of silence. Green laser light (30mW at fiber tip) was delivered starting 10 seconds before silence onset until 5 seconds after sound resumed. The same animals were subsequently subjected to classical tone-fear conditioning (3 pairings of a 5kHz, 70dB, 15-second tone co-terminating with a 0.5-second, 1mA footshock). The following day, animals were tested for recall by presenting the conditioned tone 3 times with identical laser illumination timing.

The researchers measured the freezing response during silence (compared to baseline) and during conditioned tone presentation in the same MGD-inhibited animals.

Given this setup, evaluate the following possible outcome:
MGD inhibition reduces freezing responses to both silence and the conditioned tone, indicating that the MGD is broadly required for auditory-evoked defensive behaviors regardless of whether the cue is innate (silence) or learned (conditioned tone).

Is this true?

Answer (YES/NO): NO